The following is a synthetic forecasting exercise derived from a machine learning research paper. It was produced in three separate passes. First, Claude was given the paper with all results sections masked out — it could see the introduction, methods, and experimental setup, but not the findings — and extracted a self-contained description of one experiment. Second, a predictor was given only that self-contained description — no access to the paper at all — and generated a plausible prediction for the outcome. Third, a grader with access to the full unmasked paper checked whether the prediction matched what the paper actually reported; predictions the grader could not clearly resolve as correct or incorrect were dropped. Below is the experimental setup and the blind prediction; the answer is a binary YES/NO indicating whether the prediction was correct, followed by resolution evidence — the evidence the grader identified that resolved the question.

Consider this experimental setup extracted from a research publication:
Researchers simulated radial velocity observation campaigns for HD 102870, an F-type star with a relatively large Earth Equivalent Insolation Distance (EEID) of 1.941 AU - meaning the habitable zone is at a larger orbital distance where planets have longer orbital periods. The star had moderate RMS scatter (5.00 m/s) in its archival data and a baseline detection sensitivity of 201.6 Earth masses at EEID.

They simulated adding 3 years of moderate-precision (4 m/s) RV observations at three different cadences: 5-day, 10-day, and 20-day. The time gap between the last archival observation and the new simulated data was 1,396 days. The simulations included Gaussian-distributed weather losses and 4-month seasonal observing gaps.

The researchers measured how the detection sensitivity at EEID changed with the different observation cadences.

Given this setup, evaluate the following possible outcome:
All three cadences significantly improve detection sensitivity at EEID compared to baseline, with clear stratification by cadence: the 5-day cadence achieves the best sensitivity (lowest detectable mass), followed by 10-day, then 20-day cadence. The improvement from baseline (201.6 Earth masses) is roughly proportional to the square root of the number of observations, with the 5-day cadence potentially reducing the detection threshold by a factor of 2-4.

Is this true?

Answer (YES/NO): NO